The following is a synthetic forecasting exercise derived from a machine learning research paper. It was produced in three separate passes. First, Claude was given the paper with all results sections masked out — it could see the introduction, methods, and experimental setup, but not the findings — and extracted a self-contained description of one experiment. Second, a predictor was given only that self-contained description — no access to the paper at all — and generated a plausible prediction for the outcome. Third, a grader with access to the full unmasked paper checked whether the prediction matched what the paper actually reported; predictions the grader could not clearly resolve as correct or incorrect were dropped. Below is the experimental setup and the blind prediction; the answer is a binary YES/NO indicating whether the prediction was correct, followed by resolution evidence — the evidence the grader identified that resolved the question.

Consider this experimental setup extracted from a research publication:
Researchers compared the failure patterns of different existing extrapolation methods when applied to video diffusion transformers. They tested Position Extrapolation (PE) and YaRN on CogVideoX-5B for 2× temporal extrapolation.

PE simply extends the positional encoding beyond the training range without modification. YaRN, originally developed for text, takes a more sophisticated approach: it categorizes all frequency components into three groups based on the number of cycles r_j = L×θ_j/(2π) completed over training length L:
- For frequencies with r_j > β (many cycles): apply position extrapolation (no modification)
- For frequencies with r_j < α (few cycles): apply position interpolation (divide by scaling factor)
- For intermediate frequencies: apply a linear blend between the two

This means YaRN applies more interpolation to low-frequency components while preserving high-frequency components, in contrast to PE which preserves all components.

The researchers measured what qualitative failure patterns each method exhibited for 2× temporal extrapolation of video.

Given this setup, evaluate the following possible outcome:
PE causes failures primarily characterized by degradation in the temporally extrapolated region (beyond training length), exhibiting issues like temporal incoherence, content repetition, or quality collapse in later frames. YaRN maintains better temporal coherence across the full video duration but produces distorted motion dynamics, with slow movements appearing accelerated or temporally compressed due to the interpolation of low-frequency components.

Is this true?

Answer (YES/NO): NO